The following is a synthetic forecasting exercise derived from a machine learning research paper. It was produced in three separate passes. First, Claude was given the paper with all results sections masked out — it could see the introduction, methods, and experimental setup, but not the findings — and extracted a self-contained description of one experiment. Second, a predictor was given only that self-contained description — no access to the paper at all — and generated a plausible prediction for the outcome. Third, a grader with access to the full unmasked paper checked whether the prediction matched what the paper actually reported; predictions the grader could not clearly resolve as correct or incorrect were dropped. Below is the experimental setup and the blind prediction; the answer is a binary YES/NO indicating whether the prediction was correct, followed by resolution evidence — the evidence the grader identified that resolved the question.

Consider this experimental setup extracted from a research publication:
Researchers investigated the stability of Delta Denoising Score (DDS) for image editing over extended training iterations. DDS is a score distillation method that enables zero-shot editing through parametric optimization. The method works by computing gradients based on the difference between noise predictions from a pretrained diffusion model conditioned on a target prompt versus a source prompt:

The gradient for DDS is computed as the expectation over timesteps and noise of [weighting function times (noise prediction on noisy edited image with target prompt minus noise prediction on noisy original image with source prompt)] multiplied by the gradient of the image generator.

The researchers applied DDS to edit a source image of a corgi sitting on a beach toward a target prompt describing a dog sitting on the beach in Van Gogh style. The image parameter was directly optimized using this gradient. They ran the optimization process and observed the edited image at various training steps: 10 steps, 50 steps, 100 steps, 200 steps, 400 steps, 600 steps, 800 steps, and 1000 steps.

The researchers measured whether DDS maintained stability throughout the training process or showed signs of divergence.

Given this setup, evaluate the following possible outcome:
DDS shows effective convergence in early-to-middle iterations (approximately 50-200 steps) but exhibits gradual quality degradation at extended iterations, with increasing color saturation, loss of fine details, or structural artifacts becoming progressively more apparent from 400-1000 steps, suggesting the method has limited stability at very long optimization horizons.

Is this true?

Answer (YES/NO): YES